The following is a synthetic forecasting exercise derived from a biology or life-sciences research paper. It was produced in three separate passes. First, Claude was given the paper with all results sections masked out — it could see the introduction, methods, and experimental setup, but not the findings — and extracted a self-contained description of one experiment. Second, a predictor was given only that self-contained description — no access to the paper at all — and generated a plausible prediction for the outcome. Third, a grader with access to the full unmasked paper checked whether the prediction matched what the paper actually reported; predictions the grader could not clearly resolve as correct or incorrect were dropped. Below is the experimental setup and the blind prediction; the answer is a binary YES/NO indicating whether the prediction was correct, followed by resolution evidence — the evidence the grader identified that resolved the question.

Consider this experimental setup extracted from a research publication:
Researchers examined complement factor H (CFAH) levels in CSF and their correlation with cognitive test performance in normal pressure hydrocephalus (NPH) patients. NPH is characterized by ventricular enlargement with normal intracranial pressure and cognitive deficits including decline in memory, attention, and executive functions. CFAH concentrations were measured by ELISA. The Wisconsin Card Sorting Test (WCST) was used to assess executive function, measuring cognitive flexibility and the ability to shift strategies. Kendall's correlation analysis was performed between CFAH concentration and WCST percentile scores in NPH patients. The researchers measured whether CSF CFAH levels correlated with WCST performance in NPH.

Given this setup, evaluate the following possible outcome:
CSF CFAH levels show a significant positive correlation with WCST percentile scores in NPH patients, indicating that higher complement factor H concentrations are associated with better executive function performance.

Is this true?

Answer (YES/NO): NO